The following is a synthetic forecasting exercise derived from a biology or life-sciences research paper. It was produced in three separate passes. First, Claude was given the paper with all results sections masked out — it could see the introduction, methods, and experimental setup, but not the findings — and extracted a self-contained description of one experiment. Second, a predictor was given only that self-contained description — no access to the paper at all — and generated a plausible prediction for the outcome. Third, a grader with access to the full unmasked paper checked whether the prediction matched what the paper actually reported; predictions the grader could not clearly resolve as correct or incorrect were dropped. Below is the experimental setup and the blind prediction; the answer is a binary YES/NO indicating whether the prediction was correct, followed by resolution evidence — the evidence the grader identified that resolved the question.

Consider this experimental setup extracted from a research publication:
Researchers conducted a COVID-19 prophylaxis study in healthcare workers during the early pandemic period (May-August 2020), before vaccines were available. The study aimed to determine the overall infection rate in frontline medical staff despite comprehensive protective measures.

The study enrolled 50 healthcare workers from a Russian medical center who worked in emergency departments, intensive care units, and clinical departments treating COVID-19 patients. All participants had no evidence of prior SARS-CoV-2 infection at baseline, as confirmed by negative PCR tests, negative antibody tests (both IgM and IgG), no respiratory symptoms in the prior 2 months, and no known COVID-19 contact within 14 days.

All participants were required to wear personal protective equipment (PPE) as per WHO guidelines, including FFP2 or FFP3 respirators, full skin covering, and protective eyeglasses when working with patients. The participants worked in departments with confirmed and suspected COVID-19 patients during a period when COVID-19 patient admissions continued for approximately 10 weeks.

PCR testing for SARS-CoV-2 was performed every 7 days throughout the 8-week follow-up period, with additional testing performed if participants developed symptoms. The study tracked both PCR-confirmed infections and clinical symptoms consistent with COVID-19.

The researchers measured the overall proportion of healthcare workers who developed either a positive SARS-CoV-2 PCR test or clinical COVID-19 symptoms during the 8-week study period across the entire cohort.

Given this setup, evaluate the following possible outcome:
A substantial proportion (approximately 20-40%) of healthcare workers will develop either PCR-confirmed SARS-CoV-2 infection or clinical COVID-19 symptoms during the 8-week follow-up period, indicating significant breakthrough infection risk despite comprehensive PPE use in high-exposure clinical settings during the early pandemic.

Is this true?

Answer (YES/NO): NO